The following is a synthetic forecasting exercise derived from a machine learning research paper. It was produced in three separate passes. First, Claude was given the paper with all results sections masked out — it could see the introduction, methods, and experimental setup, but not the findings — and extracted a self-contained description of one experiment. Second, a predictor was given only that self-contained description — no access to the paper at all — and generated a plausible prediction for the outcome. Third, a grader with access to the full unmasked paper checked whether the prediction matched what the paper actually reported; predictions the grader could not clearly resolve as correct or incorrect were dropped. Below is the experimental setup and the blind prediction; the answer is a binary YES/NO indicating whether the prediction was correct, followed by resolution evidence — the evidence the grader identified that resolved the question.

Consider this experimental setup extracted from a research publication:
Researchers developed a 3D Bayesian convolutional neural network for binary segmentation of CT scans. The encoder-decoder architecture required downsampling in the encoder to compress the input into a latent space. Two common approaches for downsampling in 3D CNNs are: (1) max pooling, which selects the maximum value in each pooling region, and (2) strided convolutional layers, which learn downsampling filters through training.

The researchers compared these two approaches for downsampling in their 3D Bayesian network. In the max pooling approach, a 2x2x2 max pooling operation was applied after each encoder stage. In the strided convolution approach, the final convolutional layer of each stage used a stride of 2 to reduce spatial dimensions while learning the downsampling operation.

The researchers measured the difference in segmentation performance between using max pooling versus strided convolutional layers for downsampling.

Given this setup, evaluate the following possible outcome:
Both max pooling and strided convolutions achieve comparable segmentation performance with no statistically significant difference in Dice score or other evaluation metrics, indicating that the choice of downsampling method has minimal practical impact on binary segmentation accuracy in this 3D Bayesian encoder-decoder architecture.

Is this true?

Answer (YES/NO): YES